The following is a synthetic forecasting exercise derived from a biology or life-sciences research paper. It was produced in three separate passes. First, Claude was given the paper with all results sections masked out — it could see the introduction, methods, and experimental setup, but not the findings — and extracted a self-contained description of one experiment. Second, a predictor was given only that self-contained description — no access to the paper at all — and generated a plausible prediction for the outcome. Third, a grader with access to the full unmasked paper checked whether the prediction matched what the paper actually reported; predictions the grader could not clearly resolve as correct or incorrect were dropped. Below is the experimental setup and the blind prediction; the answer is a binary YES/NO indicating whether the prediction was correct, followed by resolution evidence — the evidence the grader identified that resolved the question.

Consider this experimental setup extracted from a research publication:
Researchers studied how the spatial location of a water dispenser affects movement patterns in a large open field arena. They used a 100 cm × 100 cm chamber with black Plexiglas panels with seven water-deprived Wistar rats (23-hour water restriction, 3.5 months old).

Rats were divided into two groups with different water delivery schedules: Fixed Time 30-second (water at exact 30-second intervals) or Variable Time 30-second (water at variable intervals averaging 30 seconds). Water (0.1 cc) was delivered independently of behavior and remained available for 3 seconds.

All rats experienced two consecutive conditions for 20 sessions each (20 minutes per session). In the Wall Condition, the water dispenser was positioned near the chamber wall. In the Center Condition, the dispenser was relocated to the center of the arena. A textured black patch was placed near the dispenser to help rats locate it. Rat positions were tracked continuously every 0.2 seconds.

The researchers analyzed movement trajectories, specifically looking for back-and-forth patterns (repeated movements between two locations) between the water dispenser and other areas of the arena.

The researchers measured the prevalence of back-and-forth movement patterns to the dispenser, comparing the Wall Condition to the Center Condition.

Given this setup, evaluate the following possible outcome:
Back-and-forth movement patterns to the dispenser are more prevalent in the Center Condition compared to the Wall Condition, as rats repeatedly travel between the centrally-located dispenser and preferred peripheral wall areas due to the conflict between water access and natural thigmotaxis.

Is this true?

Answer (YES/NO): YES